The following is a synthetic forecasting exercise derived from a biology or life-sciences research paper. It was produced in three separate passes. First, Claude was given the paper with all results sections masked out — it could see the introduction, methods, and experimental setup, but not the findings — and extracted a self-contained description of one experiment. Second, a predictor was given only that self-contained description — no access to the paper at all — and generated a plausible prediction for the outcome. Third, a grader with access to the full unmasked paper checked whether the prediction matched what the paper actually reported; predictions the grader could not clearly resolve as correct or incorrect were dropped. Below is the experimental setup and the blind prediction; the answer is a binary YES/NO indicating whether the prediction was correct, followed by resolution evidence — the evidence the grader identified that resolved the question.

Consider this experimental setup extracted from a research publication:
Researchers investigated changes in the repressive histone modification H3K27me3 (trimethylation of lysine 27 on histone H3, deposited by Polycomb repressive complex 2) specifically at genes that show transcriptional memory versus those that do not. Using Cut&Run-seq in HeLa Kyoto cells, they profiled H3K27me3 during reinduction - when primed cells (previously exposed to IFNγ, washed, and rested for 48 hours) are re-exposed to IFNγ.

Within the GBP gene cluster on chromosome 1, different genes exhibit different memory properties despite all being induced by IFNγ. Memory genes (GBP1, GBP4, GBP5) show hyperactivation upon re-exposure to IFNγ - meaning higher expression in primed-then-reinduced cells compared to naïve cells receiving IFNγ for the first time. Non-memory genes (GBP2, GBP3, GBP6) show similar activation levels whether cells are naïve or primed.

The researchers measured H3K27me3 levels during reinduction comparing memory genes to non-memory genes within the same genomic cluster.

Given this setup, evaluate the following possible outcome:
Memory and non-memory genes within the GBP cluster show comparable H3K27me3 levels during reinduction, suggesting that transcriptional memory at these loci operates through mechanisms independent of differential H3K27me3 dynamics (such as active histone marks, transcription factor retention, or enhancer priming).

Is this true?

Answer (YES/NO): NO